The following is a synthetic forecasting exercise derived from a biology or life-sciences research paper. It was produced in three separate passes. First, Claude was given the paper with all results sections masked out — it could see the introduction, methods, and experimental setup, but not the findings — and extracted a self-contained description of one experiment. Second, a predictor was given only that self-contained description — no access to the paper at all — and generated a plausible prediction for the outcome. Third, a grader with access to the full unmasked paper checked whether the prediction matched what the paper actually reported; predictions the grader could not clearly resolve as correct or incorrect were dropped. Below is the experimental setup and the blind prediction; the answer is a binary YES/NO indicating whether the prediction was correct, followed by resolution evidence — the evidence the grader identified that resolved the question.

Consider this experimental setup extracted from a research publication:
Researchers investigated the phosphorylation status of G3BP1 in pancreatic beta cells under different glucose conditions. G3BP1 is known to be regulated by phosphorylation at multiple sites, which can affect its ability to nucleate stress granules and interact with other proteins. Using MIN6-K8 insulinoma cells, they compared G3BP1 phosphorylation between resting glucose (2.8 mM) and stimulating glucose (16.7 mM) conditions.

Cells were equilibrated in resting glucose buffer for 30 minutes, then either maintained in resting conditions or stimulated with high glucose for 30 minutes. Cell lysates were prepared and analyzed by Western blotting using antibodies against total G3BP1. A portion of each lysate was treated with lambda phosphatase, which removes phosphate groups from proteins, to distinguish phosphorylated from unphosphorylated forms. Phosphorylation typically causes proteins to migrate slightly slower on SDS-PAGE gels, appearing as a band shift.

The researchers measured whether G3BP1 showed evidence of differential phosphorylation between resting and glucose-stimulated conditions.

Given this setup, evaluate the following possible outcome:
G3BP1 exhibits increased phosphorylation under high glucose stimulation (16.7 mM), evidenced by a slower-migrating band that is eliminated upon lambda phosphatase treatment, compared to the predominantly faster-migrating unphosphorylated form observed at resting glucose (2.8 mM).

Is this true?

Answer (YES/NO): NO